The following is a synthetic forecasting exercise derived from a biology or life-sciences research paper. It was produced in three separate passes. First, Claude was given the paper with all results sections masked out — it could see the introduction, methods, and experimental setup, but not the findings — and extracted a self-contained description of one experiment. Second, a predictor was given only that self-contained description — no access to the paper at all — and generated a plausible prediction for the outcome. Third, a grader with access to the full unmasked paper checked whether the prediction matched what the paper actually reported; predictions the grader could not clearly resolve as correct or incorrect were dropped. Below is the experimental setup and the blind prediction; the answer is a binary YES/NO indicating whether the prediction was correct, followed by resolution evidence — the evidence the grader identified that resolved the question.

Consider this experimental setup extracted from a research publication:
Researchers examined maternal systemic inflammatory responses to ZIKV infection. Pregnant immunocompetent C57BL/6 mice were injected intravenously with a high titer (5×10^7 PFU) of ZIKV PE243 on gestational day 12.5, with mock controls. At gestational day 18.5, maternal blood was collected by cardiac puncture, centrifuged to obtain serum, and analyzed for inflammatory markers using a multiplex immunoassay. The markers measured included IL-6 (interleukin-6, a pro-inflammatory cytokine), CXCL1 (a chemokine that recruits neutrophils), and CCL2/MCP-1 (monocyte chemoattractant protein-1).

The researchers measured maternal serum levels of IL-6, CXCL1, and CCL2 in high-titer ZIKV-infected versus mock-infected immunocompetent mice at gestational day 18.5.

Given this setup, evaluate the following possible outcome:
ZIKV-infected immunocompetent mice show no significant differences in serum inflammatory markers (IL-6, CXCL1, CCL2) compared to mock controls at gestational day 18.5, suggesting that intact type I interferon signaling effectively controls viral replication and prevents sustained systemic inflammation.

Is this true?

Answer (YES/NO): YES